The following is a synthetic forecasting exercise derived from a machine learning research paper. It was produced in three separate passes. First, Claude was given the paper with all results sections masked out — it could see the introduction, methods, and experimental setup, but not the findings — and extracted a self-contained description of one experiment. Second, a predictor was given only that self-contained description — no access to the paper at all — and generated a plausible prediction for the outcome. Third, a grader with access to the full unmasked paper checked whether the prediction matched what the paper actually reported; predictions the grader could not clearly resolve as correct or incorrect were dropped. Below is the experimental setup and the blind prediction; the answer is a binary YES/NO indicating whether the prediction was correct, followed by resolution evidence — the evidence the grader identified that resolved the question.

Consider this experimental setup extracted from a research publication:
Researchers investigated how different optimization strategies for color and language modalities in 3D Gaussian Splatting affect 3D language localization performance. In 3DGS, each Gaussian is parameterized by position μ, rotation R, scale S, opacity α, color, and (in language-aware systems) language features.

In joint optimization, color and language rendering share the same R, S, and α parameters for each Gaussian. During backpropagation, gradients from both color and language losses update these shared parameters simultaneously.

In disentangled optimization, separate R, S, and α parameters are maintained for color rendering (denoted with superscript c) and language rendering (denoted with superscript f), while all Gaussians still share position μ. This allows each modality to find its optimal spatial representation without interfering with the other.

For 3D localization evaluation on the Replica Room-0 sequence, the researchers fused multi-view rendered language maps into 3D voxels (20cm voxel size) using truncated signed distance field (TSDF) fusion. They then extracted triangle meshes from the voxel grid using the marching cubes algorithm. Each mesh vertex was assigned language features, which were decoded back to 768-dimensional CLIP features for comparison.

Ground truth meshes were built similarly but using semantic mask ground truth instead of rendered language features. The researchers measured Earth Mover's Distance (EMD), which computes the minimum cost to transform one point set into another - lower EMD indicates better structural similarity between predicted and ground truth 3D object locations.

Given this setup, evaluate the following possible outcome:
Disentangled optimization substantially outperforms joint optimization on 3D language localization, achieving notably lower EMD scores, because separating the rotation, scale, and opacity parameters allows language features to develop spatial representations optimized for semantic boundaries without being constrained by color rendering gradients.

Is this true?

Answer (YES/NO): NO